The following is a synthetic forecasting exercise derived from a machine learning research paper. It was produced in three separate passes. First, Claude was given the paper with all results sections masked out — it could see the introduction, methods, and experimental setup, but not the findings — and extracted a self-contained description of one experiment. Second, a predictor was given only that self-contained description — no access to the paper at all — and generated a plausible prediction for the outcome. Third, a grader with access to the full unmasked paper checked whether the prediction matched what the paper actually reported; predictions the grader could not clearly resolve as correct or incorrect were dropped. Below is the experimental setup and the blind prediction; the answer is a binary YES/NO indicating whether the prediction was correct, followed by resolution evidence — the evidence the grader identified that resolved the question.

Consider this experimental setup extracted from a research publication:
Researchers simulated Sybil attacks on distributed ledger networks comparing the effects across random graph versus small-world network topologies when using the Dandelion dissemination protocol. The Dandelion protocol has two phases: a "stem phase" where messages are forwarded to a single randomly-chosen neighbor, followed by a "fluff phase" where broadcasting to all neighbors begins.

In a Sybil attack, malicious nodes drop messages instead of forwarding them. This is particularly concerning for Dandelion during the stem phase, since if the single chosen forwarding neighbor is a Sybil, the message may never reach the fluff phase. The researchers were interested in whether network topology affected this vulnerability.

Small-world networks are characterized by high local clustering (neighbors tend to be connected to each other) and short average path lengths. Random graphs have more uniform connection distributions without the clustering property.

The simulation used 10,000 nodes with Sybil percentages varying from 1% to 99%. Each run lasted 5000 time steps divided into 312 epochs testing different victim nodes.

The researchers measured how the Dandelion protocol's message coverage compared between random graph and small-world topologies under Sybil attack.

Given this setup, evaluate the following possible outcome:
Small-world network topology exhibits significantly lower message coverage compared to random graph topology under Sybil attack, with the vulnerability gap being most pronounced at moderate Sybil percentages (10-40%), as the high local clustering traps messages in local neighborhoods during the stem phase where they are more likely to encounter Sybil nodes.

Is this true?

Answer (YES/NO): NO